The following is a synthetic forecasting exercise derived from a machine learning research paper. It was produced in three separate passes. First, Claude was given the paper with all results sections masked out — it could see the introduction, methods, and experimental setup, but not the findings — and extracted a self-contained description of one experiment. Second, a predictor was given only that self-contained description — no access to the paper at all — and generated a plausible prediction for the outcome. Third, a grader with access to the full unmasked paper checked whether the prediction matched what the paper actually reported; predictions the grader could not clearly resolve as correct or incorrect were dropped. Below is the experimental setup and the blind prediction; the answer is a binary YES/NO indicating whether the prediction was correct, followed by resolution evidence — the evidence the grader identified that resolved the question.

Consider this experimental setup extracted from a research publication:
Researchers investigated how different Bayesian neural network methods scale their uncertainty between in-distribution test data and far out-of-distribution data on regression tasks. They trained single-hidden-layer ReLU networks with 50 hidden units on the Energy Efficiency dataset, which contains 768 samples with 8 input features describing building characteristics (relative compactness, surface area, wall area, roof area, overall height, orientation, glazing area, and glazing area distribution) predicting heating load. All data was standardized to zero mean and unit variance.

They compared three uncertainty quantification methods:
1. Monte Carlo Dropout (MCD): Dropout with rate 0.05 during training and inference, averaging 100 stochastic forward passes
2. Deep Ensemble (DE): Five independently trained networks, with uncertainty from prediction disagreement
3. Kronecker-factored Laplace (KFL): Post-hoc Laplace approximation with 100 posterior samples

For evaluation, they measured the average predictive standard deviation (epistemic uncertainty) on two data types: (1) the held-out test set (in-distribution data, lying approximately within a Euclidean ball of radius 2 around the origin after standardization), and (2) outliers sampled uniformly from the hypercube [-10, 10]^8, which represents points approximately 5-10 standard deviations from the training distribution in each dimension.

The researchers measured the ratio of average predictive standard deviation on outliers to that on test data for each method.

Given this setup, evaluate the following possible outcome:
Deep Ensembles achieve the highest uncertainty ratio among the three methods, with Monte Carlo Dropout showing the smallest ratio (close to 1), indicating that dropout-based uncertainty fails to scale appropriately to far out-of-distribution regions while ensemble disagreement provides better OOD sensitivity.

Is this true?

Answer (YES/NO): NO